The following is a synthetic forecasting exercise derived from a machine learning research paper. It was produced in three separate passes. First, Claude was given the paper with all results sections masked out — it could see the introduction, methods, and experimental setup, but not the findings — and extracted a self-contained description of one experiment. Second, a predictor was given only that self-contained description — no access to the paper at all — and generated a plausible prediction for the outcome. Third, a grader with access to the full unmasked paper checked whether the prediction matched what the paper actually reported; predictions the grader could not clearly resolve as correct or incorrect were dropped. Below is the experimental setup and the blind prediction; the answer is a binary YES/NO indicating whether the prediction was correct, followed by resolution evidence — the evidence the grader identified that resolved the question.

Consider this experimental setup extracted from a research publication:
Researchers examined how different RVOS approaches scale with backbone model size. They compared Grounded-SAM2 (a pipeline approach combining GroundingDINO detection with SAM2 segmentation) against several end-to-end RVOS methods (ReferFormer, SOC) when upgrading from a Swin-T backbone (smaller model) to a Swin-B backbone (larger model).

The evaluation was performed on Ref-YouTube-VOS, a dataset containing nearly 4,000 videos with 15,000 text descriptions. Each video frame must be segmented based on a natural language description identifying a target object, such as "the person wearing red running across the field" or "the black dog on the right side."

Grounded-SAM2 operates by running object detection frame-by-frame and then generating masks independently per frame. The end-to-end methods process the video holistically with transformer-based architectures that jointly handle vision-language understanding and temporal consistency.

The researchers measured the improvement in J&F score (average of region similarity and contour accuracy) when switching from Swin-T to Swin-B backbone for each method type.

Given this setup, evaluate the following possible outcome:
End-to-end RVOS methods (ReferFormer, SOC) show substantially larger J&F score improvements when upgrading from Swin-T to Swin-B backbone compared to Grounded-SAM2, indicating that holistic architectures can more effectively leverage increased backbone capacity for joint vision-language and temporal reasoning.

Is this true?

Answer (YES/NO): NO